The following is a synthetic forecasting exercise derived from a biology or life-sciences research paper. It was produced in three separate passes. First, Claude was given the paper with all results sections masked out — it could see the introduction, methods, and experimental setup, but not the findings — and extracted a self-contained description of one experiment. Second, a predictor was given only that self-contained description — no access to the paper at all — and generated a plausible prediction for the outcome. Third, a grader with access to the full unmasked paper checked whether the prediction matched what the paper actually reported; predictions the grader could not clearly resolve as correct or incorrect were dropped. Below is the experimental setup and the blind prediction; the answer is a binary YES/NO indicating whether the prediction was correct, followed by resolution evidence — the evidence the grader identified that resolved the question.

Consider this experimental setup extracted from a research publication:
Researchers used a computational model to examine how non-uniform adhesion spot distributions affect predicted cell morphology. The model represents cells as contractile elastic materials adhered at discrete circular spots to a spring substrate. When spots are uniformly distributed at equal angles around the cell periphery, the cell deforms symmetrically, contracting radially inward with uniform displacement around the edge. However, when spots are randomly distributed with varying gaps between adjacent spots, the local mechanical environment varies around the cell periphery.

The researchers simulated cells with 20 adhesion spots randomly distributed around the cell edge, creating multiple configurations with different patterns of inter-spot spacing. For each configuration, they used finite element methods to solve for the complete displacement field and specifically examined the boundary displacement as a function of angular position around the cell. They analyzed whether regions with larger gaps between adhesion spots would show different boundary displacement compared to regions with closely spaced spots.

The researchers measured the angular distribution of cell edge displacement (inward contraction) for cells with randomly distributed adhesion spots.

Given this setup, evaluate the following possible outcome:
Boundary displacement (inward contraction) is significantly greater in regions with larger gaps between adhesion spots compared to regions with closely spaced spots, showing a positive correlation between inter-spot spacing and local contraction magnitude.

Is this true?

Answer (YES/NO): YES